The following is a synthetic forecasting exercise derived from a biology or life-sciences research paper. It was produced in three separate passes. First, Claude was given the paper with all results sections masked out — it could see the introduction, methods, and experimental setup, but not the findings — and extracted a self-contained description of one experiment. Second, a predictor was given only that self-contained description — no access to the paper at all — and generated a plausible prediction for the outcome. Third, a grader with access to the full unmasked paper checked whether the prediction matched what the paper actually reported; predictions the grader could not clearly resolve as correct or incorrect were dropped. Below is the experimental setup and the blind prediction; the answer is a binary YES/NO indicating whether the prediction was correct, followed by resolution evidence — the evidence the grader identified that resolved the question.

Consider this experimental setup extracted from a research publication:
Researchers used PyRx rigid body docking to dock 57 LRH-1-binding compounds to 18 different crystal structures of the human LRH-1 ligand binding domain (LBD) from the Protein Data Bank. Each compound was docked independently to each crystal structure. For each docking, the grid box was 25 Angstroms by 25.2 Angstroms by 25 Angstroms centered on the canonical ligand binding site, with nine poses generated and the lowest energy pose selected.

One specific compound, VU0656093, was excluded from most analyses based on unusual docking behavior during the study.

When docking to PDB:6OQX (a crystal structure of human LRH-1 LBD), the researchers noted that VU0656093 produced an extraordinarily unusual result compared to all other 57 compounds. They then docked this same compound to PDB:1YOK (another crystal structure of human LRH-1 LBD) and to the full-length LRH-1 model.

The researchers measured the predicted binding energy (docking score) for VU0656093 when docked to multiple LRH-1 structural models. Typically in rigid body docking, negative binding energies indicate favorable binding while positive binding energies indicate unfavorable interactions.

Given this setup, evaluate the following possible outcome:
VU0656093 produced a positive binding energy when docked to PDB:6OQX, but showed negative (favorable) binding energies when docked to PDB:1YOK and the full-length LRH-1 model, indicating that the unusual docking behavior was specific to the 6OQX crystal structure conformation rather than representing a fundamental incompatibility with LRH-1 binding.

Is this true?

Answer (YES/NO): NO